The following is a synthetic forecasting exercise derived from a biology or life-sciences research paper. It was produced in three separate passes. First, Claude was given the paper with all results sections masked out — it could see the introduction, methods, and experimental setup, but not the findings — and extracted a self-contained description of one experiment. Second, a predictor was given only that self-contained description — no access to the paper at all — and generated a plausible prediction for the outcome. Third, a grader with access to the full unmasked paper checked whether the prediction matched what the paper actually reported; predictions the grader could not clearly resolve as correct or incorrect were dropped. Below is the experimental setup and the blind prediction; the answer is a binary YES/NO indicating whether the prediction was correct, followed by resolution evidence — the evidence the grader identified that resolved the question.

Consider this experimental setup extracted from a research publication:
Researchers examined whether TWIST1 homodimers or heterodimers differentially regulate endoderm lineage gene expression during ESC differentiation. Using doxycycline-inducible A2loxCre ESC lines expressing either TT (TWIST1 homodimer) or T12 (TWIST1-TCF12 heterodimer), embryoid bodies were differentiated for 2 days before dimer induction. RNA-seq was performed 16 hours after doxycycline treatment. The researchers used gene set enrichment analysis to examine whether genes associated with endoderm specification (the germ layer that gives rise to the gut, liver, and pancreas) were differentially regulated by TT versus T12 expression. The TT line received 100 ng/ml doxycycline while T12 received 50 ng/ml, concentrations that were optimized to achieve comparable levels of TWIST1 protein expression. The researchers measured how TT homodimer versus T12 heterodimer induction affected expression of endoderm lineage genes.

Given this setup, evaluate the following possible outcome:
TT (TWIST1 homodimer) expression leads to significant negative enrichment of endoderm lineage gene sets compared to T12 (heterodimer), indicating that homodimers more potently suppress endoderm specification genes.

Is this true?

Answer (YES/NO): YES